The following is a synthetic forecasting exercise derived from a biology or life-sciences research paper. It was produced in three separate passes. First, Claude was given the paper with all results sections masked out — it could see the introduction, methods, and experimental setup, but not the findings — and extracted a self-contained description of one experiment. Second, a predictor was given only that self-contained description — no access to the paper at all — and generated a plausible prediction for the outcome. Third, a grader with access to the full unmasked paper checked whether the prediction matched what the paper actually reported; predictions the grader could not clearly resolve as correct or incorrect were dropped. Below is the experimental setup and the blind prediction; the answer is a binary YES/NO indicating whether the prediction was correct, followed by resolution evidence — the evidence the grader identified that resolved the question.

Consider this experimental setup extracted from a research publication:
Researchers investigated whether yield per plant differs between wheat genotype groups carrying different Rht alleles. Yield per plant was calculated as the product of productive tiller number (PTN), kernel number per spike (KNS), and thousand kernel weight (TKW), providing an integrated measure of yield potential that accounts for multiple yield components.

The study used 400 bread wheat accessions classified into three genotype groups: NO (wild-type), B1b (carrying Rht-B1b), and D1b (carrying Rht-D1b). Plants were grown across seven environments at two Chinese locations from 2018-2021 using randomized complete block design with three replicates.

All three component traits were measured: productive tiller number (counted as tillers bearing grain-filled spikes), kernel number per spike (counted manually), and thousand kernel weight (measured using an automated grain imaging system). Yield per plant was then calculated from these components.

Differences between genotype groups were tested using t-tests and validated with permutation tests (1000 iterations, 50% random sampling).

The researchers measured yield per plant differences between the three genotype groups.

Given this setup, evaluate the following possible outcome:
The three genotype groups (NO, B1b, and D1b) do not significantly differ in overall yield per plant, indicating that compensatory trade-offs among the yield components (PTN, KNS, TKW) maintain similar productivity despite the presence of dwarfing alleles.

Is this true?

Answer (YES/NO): YES